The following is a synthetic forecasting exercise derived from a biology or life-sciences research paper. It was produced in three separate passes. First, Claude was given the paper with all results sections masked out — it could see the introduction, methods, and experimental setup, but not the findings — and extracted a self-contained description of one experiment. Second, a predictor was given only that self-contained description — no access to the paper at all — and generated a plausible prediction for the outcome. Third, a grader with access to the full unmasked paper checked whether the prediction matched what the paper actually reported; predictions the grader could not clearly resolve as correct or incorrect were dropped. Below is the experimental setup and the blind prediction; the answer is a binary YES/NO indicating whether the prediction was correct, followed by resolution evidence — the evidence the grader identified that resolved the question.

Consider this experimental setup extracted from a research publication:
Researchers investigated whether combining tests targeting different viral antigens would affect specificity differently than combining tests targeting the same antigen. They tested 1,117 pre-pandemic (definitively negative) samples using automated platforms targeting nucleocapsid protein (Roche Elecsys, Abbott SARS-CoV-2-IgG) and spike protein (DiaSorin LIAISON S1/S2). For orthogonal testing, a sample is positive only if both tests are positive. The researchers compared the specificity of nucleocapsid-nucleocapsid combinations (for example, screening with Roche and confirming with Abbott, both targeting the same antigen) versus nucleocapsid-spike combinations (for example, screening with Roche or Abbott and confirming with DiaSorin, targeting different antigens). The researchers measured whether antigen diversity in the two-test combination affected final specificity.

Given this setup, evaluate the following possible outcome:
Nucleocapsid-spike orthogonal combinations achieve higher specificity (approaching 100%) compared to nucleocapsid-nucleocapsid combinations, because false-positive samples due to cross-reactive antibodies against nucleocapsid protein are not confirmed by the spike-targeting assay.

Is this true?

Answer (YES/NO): NO